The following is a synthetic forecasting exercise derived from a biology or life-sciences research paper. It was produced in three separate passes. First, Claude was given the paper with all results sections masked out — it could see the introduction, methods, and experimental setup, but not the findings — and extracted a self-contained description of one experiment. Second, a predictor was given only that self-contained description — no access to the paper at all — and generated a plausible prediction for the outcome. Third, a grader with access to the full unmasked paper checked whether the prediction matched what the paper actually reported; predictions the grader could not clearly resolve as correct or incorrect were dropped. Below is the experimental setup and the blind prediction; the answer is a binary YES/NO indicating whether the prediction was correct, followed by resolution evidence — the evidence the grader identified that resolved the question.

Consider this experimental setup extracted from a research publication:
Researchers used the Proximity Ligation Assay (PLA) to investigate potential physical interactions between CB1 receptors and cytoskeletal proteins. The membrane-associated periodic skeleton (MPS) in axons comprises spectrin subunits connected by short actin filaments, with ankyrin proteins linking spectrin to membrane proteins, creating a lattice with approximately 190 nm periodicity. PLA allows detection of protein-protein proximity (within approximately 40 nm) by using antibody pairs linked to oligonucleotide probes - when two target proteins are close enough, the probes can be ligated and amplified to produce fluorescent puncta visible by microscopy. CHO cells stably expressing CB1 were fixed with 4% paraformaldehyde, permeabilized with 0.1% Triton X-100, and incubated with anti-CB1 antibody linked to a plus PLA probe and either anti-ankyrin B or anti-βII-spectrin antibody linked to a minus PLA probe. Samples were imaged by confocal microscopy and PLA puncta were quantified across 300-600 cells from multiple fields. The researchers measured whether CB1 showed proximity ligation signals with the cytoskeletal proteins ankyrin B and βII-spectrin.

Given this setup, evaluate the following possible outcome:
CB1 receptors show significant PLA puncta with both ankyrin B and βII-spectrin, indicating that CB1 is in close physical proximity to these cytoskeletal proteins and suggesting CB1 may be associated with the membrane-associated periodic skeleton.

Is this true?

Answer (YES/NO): YES